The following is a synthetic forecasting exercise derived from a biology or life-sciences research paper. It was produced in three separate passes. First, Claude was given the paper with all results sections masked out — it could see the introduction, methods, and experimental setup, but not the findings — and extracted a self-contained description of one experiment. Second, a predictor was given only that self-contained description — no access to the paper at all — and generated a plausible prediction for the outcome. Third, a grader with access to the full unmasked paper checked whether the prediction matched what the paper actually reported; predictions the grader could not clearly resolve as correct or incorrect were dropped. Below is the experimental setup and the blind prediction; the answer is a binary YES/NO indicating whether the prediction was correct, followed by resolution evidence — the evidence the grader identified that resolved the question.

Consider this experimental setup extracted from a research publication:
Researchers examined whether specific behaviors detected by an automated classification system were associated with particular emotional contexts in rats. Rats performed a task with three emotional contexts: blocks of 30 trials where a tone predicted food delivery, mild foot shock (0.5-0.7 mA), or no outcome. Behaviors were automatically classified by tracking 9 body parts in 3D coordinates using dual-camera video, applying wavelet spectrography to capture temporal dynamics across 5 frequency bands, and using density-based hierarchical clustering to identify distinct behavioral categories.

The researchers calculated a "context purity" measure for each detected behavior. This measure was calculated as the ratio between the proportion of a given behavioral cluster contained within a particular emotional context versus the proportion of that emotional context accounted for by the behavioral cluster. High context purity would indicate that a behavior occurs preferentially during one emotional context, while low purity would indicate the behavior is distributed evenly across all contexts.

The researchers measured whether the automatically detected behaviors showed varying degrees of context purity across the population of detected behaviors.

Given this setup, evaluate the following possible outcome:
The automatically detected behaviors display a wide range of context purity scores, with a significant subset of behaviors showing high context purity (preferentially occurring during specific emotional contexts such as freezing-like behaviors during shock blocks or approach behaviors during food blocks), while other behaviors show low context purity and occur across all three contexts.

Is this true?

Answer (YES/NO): YES